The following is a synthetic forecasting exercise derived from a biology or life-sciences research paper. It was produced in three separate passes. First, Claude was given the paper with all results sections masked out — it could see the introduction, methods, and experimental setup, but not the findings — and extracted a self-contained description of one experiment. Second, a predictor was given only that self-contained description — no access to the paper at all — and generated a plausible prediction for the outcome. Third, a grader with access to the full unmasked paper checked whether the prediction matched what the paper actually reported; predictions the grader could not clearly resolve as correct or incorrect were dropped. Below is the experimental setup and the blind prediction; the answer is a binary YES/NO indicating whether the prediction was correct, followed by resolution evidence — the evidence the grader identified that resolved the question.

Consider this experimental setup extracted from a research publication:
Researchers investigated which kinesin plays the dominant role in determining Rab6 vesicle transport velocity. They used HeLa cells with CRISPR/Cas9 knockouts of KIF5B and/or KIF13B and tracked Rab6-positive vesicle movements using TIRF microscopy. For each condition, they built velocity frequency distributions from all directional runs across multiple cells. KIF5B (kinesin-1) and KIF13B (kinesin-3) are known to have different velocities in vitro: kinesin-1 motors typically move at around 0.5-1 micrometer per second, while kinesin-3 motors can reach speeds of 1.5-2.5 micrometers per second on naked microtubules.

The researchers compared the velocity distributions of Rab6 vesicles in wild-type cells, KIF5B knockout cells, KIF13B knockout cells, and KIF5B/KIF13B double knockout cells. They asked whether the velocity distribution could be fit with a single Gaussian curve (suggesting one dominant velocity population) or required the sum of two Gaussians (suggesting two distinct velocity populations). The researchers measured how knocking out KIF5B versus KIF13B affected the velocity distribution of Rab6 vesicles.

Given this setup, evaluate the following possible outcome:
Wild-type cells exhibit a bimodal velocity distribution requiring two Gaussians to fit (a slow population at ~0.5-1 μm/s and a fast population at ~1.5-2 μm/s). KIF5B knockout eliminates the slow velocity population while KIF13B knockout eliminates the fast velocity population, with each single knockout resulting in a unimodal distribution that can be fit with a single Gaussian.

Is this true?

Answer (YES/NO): NO